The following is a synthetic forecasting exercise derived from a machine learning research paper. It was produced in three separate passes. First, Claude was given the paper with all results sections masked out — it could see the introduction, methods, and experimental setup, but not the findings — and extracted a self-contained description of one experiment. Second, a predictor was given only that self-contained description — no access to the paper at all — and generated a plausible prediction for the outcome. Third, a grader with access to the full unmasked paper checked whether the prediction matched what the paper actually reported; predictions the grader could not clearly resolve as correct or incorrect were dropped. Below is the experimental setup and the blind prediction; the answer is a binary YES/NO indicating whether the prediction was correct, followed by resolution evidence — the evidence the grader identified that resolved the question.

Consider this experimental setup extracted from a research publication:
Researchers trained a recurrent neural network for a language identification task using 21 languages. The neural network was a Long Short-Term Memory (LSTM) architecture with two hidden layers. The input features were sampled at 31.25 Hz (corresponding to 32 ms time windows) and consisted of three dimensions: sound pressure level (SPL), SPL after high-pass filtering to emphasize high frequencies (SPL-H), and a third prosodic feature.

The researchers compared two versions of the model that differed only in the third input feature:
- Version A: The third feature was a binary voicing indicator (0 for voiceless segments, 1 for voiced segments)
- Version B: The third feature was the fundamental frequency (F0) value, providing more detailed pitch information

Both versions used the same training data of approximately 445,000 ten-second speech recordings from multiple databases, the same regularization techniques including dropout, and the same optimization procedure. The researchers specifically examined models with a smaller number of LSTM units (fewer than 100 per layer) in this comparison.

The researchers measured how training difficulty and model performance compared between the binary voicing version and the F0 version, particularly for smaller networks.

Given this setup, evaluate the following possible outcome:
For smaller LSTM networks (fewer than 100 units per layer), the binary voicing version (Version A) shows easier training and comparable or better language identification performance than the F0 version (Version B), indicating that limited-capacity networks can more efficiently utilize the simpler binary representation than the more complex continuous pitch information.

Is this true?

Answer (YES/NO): YES